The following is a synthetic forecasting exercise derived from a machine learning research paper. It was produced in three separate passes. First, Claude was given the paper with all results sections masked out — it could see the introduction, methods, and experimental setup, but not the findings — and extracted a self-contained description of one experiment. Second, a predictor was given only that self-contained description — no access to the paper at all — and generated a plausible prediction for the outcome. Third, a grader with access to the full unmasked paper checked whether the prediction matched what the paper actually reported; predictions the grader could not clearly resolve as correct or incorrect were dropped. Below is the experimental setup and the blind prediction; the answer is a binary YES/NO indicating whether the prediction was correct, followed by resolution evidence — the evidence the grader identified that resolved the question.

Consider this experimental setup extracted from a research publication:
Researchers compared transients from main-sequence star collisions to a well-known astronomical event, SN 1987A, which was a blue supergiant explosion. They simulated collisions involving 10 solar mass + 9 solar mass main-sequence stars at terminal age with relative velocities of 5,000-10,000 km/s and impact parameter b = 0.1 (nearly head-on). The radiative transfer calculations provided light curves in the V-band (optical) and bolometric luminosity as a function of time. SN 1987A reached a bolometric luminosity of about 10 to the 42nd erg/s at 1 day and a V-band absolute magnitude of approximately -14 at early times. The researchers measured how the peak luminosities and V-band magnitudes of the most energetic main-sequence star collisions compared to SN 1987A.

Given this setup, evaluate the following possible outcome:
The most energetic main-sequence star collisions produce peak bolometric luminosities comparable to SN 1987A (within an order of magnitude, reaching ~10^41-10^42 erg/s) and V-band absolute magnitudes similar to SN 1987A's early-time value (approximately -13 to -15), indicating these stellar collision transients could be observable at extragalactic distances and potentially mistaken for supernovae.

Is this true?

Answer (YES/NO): YES